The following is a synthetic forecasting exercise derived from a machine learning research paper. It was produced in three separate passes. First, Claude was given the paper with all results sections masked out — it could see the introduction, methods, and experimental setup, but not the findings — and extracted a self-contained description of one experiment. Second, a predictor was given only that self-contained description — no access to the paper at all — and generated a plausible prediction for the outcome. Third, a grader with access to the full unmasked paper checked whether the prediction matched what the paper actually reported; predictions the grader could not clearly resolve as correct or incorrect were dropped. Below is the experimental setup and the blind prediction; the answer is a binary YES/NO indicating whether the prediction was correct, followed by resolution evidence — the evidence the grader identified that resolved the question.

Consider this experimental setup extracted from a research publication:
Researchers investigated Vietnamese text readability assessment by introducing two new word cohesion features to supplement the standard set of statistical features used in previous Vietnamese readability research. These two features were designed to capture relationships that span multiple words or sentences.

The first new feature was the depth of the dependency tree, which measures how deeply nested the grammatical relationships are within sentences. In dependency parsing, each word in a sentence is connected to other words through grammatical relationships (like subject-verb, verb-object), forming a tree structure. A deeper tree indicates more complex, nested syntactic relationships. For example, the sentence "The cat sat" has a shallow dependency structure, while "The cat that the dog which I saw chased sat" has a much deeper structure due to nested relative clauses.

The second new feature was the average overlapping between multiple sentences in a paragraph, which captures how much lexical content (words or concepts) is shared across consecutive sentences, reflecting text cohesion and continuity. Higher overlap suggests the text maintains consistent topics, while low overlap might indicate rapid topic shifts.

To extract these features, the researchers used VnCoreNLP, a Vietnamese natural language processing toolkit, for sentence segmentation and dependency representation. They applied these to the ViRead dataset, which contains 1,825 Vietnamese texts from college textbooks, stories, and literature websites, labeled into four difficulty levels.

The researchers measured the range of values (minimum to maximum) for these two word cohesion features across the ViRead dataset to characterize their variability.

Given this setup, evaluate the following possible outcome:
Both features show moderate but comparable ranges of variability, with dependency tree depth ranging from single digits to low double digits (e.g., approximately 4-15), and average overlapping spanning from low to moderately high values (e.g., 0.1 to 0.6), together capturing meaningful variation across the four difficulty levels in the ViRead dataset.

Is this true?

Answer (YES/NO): NO